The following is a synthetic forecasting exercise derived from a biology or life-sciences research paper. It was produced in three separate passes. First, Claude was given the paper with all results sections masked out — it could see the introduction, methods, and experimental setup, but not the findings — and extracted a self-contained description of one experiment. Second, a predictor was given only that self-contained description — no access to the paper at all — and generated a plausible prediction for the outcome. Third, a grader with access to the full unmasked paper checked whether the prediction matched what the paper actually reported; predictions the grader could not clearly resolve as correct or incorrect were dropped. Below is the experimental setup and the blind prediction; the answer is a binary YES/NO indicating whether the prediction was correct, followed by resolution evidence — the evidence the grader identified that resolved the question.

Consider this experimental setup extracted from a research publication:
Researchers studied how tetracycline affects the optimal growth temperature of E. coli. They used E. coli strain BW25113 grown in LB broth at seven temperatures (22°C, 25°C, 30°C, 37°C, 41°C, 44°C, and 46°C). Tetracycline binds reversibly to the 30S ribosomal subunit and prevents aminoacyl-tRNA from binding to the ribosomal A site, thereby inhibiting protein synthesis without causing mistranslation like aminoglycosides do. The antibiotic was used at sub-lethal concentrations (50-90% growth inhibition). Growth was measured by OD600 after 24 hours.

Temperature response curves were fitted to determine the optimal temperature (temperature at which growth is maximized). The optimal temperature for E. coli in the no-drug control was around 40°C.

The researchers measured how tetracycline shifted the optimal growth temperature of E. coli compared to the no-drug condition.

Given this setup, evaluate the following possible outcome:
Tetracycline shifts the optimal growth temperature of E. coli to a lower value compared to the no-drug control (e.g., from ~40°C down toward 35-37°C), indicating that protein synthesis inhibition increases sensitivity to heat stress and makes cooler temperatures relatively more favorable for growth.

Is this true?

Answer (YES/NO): NO